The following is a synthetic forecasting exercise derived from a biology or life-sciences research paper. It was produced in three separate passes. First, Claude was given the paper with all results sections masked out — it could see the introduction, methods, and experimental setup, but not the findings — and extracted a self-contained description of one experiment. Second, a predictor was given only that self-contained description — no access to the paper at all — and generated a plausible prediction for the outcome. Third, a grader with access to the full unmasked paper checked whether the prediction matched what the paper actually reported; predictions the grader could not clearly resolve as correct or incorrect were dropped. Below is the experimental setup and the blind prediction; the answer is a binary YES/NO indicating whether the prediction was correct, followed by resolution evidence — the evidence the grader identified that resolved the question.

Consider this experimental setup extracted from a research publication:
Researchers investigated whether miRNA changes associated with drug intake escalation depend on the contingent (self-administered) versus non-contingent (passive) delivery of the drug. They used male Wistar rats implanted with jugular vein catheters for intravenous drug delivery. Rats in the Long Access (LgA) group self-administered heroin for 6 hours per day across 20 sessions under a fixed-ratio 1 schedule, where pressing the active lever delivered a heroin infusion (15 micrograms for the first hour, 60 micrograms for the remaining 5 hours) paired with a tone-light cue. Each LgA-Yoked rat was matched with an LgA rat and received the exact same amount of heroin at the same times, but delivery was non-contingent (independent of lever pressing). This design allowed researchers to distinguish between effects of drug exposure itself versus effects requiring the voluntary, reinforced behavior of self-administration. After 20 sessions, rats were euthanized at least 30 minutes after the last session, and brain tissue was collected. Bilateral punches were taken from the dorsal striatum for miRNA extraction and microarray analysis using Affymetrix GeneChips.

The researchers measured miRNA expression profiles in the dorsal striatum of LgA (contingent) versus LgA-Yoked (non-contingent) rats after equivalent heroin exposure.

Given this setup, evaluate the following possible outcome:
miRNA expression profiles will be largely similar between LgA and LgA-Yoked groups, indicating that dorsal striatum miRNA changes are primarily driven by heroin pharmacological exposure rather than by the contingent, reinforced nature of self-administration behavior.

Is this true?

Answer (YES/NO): NO